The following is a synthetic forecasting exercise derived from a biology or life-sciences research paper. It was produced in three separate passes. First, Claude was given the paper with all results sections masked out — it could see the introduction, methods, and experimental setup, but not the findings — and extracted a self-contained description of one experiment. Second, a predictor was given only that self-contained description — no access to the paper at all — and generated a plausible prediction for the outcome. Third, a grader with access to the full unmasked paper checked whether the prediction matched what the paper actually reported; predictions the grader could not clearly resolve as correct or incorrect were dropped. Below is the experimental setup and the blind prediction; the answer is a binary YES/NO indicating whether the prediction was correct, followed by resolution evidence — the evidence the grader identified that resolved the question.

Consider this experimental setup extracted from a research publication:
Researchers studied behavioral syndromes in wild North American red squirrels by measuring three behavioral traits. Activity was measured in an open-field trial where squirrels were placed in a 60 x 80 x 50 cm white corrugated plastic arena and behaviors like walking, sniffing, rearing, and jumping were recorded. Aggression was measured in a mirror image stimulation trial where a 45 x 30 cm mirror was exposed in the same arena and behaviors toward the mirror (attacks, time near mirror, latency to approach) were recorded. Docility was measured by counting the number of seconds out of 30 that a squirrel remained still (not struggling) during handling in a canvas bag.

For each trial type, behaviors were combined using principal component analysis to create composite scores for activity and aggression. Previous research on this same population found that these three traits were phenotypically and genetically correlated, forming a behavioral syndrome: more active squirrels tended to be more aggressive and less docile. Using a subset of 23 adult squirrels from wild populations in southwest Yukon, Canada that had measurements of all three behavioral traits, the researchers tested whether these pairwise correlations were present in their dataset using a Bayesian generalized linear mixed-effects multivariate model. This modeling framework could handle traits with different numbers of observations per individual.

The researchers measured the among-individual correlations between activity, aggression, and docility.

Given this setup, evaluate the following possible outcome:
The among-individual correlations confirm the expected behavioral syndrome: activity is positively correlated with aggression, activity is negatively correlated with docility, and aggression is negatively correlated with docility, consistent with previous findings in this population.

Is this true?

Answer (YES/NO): NO